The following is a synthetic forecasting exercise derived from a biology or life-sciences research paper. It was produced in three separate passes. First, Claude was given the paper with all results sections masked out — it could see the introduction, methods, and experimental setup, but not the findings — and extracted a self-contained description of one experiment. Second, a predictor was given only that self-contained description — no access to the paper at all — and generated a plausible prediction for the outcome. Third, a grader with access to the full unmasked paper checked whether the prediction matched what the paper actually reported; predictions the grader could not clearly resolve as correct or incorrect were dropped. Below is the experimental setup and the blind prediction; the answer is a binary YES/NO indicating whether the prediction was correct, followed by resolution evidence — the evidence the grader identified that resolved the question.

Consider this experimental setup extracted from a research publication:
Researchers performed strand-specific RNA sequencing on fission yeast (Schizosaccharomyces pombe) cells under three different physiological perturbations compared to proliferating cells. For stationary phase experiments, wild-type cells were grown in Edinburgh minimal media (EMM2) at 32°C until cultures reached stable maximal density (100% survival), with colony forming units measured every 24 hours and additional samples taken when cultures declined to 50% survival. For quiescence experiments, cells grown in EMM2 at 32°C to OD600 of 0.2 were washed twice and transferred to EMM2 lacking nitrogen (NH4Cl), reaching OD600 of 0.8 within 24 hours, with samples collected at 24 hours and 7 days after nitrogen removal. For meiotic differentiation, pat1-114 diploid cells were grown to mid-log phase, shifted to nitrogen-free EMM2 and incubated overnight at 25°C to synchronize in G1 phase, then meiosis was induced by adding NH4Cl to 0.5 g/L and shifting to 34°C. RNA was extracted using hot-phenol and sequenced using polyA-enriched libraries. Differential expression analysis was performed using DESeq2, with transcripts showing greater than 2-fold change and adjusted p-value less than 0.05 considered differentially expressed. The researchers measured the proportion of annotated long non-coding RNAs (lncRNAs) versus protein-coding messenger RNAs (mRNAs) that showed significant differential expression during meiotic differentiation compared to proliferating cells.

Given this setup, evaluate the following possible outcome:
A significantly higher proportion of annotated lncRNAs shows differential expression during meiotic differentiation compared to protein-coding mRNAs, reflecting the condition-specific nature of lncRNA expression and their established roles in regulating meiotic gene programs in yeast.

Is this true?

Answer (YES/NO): YES